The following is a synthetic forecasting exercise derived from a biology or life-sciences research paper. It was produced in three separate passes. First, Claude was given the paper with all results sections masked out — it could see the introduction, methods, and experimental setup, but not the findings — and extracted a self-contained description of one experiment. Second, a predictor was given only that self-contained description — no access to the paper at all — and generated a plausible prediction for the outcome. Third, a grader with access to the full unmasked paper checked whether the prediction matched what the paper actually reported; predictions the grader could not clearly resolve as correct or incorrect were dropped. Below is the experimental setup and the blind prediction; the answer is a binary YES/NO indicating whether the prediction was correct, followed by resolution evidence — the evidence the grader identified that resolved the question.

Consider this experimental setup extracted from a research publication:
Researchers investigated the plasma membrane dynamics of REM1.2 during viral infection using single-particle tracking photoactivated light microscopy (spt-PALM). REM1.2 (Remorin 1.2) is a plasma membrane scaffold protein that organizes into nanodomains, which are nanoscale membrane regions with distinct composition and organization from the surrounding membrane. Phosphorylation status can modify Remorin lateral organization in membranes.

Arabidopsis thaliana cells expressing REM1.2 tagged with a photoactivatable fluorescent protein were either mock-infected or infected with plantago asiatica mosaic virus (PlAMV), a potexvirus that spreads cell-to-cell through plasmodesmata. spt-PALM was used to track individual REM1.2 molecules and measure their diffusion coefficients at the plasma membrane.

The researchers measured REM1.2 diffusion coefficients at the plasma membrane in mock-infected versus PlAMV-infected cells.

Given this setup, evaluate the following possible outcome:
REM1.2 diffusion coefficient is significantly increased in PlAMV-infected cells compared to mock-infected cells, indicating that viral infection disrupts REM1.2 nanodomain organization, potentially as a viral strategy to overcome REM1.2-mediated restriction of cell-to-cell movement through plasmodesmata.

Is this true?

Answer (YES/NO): NO